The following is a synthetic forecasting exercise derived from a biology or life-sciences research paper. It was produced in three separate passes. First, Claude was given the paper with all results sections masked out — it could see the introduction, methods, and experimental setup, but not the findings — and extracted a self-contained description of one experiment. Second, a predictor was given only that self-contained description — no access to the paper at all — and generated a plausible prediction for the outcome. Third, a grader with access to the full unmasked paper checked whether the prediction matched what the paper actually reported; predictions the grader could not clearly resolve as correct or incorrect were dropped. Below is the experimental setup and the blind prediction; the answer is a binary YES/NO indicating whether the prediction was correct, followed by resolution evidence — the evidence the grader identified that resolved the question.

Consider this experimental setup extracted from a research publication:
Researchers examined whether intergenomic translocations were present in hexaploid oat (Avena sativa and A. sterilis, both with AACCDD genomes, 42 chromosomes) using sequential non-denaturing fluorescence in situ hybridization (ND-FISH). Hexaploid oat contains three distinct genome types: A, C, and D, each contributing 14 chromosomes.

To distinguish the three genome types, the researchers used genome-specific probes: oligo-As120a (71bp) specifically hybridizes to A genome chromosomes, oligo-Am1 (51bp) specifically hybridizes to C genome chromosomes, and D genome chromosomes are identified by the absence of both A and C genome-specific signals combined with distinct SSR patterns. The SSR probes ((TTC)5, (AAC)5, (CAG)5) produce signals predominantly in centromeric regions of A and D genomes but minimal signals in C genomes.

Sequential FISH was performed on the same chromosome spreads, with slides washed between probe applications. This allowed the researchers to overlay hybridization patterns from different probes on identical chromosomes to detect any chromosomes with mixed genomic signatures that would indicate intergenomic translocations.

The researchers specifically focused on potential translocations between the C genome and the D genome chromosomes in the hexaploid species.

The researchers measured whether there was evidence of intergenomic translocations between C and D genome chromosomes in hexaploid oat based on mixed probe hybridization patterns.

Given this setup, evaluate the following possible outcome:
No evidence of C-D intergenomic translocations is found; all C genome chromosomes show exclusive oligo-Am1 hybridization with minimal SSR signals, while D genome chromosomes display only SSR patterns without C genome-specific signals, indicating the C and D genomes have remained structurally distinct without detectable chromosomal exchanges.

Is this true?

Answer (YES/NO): NO